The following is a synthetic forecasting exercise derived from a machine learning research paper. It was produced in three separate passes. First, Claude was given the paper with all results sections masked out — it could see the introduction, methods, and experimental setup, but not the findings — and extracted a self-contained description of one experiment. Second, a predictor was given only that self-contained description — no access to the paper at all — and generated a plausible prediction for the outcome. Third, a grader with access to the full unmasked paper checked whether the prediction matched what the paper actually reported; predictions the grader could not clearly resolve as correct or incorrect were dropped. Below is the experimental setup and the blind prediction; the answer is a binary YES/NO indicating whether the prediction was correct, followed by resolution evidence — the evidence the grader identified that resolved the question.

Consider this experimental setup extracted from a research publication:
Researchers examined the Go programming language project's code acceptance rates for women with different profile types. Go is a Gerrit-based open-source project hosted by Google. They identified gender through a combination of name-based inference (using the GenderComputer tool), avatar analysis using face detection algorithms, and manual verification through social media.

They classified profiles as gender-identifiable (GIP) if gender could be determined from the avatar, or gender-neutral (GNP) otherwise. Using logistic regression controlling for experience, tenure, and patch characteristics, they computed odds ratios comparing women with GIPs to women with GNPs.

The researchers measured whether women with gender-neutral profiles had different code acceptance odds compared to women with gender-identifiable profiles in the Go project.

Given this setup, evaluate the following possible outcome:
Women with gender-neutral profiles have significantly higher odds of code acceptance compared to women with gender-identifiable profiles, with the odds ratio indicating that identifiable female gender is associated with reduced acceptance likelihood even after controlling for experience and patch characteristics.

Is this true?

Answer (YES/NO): YES